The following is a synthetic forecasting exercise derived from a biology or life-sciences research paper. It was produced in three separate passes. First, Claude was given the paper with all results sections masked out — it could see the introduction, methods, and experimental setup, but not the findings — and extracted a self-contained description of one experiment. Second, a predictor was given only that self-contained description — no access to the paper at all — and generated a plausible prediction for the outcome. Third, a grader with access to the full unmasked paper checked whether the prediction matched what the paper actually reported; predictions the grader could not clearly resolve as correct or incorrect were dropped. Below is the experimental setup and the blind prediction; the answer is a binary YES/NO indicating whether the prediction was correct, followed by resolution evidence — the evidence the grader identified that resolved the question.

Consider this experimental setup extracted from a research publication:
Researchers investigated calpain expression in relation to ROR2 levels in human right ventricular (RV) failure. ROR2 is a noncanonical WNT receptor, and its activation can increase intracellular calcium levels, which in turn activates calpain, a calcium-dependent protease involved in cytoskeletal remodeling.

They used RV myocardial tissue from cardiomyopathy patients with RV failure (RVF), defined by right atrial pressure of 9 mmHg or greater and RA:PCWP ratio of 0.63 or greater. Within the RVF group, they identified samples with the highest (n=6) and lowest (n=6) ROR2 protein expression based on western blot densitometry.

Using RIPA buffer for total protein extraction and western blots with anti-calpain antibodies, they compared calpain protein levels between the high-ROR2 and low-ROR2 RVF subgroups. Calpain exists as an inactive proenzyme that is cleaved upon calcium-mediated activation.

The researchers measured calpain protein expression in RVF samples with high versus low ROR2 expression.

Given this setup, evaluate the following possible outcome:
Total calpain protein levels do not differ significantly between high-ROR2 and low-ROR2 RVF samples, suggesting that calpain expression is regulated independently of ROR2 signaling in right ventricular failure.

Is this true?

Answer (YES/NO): NO